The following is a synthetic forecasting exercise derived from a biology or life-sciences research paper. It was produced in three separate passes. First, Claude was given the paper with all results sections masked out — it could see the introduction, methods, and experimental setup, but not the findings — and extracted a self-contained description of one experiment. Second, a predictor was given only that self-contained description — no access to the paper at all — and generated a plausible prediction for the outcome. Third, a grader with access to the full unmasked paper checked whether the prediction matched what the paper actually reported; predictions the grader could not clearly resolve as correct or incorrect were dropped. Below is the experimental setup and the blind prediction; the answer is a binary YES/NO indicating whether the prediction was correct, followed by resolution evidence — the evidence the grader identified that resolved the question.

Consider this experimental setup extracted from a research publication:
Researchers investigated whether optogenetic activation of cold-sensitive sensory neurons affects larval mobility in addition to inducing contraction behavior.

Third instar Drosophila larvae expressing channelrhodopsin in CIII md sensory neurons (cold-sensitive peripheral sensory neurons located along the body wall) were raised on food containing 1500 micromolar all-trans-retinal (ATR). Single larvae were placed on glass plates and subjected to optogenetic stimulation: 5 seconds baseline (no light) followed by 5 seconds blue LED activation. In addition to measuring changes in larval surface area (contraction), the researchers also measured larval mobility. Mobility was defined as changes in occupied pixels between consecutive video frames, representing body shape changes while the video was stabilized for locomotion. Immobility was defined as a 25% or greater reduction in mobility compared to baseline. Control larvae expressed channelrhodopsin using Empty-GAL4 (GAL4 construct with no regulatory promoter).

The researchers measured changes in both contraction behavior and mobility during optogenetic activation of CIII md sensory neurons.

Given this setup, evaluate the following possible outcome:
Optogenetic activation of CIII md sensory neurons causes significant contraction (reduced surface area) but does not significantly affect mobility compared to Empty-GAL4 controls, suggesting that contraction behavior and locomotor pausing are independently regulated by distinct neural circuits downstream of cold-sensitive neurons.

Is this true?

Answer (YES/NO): NO